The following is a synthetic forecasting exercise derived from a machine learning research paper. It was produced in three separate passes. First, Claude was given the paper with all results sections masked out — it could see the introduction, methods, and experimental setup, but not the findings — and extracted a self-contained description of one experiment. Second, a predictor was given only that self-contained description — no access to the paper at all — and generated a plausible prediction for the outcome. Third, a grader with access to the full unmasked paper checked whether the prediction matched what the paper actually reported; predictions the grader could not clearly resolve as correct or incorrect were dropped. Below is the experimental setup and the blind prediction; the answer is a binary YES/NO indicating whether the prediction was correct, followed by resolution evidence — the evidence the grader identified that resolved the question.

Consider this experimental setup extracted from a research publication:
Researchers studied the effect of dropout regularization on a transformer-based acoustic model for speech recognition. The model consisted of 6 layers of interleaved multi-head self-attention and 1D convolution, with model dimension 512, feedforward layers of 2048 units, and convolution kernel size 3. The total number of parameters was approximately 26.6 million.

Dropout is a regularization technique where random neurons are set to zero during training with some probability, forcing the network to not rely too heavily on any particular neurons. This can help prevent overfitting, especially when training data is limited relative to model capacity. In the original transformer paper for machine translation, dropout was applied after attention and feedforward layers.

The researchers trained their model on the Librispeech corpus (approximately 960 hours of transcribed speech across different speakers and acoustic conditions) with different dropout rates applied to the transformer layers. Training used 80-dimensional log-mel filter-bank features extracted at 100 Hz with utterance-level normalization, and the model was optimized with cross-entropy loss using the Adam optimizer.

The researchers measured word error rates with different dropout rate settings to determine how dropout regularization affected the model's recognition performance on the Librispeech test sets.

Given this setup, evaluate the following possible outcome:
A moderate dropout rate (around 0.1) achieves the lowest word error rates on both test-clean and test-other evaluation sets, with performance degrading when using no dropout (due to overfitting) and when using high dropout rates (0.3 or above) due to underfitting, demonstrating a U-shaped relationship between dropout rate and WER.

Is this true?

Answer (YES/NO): NO